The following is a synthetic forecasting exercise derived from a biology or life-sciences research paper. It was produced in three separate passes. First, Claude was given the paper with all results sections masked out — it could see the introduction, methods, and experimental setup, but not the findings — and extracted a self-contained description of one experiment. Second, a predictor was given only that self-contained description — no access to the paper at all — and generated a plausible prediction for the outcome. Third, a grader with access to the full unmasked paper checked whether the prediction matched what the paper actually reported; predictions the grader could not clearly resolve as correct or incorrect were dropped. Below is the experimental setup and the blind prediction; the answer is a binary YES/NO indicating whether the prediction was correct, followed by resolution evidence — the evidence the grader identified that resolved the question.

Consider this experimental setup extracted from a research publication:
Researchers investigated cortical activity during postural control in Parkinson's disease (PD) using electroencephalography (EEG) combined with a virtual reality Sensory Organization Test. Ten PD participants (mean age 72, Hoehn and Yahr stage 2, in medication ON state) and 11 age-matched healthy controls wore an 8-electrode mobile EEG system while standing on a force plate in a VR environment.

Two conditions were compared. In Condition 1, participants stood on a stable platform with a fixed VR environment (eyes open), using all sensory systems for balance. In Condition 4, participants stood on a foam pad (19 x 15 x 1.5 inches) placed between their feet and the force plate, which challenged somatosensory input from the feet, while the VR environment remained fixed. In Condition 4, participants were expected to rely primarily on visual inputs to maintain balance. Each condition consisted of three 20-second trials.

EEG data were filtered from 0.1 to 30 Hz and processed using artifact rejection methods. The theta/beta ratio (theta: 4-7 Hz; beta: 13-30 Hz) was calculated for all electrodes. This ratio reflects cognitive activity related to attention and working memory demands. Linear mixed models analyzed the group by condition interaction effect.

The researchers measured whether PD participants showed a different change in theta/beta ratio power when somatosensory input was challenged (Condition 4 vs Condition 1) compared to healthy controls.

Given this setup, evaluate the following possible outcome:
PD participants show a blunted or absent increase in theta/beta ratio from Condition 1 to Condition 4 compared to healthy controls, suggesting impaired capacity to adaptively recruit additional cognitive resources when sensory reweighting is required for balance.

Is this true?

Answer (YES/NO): NO